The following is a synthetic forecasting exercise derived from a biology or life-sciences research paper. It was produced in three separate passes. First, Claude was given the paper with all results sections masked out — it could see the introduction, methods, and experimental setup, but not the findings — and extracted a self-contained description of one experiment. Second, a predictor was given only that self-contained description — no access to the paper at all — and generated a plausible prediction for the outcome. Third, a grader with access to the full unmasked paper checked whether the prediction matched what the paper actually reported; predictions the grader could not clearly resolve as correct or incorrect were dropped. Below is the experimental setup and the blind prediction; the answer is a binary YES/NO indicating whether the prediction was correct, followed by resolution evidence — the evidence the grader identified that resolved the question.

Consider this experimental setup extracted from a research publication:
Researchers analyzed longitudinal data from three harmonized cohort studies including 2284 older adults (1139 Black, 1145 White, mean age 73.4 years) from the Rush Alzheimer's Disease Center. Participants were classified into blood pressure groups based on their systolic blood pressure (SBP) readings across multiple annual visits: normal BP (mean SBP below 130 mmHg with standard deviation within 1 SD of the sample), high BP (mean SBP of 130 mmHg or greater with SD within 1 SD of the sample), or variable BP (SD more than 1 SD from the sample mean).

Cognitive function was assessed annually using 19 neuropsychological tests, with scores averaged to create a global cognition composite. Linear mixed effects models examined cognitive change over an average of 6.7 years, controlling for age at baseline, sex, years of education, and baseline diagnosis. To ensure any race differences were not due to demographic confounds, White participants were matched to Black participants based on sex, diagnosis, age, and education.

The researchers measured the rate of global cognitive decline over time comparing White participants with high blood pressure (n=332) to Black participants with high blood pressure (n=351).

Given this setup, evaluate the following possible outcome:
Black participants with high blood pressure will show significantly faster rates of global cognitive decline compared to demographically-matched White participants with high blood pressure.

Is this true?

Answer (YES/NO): NO